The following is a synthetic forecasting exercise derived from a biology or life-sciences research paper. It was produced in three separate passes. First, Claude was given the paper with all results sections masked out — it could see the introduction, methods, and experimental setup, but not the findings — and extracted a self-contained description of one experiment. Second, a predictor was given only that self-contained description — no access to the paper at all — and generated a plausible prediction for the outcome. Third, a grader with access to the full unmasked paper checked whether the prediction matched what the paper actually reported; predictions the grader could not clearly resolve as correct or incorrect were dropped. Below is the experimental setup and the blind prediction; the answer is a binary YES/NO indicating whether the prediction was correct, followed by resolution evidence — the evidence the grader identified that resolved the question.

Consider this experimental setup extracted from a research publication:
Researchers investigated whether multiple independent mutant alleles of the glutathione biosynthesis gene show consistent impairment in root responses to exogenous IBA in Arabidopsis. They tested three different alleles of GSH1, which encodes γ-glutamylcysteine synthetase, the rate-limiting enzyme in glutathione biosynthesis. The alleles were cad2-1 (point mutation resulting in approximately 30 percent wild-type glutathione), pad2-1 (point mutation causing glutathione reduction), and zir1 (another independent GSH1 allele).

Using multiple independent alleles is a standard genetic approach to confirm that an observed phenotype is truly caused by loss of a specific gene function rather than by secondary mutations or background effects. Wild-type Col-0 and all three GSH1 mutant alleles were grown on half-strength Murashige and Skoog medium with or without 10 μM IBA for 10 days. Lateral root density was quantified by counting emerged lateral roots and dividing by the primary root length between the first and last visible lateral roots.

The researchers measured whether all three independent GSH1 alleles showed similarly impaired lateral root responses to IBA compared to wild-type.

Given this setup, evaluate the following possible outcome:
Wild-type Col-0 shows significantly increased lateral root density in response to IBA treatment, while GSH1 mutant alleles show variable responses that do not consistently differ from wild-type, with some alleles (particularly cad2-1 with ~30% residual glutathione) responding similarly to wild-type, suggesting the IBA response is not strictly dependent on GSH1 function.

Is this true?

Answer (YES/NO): NO